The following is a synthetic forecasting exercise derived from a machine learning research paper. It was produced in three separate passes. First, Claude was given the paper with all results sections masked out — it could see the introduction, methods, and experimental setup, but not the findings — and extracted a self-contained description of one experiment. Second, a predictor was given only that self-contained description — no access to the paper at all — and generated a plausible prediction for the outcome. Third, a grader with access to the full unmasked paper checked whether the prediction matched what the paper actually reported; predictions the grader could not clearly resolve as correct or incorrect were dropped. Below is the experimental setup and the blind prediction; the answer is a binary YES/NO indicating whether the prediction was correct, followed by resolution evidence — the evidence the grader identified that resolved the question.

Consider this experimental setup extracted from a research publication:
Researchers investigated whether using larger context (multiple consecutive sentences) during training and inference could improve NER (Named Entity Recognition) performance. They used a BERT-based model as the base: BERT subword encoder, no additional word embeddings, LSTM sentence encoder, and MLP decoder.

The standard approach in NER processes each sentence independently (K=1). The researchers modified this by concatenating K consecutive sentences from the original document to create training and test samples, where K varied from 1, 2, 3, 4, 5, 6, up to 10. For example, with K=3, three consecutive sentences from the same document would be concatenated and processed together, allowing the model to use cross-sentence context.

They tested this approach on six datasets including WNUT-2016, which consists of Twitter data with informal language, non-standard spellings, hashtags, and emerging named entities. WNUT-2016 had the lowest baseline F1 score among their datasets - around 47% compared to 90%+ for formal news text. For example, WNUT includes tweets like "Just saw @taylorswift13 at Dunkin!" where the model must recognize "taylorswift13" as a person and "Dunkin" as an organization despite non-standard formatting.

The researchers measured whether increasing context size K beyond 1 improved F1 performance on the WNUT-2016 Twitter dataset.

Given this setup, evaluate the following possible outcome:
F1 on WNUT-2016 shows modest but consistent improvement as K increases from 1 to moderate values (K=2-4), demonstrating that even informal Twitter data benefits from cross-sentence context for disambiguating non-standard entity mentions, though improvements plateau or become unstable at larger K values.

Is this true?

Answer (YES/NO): NO